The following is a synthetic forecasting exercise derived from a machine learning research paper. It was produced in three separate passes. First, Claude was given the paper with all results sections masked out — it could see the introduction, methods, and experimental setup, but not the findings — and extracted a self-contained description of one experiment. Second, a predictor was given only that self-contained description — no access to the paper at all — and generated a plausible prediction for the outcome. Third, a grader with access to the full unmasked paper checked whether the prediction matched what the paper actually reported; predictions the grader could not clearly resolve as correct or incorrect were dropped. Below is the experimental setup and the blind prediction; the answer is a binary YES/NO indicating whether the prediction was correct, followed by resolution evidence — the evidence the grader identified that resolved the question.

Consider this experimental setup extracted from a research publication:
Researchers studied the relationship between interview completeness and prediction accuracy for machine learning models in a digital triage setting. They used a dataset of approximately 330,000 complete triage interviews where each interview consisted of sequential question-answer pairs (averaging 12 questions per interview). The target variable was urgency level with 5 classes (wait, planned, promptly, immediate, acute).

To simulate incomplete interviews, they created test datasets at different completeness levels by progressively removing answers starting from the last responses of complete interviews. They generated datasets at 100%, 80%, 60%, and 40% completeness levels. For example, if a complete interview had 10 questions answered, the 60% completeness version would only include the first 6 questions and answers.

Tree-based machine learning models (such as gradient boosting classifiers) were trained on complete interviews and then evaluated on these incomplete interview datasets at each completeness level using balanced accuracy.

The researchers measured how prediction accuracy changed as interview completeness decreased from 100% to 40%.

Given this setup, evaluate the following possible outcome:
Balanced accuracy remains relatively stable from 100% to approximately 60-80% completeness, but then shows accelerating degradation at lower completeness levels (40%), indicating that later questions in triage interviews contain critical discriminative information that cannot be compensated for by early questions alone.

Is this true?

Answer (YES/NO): NO